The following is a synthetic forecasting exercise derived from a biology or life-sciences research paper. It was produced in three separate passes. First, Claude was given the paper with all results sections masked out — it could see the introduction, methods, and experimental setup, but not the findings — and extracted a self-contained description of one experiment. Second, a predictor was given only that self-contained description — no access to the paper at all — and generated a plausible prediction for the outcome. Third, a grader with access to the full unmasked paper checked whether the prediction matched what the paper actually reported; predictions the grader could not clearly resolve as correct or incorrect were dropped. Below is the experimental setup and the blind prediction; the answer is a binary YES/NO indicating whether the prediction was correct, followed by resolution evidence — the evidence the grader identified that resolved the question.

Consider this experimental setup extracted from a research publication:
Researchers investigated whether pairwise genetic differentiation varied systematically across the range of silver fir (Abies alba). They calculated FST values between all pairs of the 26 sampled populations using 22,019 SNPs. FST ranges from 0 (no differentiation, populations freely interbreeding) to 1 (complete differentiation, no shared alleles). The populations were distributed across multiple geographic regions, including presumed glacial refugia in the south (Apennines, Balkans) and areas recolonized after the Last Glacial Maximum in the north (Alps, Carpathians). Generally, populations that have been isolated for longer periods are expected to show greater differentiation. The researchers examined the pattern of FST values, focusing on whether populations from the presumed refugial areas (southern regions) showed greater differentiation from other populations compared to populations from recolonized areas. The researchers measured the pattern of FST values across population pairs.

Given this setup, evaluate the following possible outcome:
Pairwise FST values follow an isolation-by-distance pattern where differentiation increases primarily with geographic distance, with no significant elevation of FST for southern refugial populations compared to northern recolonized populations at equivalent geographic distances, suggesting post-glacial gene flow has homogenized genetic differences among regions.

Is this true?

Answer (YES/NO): NO